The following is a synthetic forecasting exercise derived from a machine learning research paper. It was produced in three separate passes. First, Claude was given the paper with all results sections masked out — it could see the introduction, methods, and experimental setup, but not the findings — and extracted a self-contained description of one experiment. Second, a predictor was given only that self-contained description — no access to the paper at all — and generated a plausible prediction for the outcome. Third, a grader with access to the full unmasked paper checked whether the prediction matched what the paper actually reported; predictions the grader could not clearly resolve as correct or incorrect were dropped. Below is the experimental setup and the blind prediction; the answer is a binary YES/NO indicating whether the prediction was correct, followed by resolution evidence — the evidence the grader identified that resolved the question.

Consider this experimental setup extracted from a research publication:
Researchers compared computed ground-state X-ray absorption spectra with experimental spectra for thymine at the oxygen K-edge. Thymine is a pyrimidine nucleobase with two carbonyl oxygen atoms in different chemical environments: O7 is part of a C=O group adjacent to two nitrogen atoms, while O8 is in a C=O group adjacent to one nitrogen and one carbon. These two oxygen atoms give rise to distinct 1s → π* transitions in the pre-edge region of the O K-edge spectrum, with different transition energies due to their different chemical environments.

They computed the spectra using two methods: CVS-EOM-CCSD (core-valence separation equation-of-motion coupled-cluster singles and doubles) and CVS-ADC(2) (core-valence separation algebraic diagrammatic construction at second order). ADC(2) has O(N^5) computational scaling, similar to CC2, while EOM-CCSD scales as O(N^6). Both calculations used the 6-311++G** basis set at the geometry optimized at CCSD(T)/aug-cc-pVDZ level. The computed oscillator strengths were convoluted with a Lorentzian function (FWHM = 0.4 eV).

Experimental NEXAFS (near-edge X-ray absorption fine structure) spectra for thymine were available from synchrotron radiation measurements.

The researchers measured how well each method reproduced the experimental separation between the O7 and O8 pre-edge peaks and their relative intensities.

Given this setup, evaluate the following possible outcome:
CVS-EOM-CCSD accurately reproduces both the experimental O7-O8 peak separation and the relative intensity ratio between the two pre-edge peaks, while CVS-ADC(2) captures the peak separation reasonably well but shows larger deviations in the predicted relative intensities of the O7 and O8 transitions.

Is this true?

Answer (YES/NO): NO